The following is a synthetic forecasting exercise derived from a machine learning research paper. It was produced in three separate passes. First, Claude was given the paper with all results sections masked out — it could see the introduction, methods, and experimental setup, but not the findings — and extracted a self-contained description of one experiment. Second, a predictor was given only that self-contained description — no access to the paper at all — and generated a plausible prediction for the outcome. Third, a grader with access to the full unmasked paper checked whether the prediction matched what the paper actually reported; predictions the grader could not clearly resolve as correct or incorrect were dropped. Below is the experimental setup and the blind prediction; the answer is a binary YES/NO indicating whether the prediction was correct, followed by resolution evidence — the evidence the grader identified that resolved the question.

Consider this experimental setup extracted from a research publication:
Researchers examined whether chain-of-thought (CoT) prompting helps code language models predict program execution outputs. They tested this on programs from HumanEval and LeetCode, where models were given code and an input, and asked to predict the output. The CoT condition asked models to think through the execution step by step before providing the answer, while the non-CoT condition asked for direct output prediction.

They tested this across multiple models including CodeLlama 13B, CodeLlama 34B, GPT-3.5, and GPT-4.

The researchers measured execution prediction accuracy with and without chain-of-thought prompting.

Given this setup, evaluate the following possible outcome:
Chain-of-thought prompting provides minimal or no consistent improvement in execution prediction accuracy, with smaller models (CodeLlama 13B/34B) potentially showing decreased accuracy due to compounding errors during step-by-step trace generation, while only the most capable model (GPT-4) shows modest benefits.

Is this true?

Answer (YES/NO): NO